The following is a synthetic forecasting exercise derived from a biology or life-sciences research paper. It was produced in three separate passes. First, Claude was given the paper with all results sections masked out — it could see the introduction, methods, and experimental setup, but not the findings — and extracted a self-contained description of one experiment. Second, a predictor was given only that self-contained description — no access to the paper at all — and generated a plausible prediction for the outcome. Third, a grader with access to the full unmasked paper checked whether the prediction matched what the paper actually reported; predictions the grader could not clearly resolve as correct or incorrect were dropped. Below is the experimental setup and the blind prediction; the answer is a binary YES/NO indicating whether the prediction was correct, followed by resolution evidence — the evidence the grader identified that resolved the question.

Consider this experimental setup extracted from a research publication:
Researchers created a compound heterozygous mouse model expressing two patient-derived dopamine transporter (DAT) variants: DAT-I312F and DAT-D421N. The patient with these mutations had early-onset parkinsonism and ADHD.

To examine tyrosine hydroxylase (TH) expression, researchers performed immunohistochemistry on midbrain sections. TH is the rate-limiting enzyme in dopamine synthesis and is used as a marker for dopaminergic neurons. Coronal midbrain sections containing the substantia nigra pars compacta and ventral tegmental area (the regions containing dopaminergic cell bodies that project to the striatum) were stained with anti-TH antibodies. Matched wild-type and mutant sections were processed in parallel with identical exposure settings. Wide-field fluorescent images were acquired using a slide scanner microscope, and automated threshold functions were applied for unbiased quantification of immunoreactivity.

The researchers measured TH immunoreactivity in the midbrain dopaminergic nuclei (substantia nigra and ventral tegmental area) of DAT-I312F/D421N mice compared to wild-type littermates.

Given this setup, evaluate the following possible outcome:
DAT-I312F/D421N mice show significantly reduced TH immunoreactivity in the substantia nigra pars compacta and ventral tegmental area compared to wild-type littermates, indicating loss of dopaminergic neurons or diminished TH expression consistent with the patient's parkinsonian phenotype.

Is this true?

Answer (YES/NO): NO